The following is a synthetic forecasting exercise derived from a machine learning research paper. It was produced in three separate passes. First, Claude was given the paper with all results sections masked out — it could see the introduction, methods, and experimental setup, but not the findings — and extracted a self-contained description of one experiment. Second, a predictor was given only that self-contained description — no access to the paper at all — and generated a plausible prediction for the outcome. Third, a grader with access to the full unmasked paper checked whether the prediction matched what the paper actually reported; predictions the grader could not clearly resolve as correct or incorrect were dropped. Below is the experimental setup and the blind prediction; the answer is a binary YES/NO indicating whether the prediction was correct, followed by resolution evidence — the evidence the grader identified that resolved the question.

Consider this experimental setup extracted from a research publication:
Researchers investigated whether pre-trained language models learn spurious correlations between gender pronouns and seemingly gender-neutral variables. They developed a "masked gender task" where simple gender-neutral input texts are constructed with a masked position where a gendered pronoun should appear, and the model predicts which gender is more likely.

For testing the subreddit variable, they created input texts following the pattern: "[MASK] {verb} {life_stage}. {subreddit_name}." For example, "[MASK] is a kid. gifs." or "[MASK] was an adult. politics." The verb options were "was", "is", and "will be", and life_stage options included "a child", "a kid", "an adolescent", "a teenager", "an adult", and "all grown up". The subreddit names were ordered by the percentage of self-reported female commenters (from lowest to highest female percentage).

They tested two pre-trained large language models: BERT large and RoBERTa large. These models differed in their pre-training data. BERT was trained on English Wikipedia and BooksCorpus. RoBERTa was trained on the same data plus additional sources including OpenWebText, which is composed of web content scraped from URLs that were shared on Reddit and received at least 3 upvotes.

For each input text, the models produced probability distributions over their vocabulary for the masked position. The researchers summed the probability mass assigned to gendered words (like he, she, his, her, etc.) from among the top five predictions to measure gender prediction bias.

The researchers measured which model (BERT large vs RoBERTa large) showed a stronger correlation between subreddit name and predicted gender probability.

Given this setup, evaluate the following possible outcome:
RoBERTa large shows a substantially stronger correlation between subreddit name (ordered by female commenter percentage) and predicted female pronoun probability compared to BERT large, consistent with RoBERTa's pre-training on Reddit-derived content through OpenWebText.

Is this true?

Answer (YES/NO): YES